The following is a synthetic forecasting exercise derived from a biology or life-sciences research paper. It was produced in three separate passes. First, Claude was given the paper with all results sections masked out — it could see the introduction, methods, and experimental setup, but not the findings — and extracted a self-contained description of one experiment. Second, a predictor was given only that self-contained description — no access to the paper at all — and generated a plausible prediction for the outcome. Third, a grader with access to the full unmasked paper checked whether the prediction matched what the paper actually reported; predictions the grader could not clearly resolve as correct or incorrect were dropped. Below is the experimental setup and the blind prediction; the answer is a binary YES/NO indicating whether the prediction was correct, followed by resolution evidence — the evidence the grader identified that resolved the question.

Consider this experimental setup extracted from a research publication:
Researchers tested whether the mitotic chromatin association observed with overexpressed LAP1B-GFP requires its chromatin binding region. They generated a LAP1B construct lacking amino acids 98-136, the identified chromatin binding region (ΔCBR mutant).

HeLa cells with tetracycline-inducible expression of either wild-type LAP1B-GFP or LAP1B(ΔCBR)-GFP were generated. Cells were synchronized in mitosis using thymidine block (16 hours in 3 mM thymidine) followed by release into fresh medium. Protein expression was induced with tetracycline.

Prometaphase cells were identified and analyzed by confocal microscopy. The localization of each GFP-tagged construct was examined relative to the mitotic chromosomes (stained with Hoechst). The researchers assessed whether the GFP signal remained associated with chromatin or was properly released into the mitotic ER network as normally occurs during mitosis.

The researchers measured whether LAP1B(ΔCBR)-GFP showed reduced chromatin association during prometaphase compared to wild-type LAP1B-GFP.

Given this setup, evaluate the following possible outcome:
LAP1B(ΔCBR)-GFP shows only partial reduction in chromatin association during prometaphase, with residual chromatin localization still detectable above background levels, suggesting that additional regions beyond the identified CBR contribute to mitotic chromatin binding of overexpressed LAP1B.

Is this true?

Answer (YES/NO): NO